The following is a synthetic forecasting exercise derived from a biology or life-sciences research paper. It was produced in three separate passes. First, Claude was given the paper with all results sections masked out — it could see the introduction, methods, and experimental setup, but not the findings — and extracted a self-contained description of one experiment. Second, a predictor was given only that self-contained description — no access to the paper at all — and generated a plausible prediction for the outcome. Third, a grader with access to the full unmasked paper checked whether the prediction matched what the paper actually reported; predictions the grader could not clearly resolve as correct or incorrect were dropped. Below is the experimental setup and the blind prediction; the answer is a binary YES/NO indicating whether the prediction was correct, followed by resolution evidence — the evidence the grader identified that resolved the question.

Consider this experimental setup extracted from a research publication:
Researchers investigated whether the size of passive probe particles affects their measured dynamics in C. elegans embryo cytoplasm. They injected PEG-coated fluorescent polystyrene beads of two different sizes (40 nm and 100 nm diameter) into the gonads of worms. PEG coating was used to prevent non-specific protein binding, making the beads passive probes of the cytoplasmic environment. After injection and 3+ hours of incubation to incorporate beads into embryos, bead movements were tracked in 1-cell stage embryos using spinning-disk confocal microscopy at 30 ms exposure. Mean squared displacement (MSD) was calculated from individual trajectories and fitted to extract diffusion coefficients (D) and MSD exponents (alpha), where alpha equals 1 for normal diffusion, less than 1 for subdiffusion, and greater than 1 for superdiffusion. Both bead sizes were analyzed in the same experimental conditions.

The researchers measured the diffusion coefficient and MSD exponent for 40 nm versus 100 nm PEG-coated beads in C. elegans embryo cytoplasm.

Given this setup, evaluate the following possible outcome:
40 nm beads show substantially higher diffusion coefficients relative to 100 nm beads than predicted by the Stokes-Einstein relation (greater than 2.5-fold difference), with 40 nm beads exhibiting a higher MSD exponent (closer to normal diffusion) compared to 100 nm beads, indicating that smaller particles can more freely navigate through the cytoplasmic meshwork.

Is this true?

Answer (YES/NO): NO